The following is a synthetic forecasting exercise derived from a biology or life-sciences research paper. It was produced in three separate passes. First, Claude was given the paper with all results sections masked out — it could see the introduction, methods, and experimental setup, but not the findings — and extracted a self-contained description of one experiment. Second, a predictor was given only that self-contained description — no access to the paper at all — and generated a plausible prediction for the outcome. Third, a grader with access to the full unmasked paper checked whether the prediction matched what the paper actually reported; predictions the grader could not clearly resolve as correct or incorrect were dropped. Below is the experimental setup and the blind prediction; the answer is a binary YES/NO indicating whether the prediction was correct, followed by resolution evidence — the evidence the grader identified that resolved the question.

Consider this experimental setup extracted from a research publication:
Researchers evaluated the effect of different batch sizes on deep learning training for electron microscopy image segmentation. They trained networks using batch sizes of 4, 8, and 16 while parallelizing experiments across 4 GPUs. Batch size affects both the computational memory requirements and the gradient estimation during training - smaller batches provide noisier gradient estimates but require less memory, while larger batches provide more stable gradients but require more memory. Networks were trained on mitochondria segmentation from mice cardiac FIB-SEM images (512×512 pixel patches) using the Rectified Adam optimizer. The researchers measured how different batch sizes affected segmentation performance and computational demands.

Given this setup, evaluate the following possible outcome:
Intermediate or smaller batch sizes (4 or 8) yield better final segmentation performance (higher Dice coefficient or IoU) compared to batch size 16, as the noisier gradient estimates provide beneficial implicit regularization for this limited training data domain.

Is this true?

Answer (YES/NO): NO